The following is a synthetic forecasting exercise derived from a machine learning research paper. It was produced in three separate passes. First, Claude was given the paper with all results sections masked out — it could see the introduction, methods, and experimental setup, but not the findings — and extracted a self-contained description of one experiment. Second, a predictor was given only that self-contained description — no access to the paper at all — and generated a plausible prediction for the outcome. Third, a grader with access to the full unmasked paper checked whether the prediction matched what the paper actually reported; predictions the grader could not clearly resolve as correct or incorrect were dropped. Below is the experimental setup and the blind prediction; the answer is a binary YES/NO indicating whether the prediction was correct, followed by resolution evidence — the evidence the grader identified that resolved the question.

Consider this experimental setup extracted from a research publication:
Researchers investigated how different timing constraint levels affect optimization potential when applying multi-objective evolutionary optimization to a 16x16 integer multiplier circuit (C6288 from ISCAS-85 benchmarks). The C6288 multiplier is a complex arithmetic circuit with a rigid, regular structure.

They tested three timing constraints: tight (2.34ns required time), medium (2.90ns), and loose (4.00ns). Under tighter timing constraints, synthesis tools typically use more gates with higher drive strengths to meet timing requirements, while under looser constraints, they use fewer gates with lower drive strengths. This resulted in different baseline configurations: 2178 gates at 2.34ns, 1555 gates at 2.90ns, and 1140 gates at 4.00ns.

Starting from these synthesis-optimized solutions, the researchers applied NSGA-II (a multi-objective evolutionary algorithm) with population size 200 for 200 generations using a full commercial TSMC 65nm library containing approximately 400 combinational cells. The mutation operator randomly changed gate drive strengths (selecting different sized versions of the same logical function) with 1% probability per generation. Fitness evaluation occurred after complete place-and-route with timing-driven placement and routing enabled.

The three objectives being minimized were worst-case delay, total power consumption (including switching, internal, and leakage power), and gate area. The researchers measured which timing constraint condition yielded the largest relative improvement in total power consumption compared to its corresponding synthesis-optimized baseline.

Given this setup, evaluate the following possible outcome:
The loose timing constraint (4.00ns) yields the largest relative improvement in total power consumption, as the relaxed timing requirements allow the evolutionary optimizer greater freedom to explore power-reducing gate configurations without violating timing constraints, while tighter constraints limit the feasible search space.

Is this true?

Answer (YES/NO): YES